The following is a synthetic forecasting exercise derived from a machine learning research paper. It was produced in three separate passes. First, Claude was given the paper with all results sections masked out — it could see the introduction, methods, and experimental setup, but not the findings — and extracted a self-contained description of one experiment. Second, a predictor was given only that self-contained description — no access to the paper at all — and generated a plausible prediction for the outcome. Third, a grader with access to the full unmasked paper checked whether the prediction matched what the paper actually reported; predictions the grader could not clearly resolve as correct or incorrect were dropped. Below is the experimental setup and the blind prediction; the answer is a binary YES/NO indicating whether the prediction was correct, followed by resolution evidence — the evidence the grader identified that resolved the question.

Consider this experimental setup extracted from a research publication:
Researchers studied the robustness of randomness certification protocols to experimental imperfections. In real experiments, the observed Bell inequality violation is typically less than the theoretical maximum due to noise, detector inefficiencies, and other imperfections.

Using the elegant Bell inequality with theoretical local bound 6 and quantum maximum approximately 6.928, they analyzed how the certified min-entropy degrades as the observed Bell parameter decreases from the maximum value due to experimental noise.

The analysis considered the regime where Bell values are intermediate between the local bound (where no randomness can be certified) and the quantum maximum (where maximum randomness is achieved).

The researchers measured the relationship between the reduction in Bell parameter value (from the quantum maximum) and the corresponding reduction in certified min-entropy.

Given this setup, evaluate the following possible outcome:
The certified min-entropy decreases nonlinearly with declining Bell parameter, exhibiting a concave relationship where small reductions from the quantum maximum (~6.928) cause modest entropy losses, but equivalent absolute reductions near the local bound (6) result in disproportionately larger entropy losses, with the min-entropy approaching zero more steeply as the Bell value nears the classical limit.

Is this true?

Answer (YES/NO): NO